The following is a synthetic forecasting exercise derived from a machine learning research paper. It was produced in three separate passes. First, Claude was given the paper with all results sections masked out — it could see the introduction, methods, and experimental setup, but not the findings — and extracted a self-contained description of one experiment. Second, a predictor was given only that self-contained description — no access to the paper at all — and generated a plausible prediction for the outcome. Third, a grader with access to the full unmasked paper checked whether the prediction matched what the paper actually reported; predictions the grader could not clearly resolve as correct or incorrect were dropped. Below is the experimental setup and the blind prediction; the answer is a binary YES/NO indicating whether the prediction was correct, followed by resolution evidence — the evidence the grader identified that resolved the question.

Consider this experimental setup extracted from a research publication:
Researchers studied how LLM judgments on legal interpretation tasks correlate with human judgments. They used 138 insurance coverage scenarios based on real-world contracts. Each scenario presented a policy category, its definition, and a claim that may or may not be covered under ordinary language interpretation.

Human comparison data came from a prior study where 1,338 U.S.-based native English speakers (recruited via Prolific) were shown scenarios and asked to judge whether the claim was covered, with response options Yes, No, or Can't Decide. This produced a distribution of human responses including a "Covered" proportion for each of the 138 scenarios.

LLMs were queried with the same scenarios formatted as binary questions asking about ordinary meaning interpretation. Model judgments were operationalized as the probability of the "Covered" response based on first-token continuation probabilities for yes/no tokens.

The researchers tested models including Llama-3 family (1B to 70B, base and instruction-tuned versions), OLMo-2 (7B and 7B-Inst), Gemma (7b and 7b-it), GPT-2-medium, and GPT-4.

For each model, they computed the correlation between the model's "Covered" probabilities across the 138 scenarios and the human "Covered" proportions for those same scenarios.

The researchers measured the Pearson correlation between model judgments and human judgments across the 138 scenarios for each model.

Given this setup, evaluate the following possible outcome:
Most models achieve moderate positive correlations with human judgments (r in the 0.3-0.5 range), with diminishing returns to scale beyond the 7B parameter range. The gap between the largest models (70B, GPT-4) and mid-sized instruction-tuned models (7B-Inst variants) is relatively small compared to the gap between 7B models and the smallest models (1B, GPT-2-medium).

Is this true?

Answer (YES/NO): NO